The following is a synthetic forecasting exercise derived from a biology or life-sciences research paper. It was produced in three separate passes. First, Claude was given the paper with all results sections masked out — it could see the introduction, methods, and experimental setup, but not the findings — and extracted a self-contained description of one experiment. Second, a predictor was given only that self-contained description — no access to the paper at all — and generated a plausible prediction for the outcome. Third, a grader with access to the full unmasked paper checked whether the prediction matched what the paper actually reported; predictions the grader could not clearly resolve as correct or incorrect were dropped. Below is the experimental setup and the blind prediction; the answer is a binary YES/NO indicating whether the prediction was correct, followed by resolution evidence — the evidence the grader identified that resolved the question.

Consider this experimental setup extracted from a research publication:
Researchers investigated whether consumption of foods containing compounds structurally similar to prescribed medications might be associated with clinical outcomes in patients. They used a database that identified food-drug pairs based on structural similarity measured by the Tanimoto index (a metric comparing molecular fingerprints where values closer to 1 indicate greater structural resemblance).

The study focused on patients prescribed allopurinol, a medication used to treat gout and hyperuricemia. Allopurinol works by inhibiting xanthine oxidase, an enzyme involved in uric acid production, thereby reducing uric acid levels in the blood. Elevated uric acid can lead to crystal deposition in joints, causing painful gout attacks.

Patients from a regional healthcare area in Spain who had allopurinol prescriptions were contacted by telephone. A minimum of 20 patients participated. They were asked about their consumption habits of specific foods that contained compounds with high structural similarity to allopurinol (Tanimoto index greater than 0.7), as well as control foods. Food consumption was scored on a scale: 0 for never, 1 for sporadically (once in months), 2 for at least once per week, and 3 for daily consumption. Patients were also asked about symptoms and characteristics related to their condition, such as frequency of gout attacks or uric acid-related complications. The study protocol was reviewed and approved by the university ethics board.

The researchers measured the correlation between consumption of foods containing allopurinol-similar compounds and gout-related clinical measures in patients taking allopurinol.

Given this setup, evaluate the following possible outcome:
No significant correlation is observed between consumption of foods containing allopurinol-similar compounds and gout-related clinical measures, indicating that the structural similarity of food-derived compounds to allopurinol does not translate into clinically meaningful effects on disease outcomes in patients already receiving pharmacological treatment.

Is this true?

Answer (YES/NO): NO